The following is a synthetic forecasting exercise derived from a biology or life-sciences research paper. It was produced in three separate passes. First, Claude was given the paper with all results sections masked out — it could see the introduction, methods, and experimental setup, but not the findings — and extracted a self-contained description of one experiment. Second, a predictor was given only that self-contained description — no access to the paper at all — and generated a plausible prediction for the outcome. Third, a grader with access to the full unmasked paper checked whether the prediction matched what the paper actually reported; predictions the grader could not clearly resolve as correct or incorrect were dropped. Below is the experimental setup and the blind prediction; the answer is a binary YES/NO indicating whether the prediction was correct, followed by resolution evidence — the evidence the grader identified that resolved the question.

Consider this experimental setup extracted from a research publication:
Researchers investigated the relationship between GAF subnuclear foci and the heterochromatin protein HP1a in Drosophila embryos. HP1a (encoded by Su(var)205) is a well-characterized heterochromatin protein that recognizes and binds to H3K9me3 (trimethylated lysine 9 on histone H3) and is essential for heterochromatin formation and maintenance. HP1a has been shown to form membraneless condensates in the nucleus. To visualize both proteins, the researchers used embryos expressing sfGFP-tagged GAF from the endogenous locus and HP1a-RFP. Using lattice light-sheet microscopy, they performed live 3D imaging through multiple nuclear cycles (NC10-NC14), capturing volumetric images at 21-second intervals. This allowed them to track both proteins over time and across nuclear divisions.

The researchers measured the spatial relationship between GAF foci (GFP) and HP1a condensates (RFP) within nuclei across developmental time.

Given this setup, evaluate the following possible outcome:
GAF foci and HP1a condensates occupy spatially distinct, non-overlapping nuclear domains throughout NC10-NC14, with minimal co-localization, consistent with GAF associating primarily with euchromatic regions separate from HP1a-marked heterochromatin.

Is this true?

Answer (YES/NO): NO